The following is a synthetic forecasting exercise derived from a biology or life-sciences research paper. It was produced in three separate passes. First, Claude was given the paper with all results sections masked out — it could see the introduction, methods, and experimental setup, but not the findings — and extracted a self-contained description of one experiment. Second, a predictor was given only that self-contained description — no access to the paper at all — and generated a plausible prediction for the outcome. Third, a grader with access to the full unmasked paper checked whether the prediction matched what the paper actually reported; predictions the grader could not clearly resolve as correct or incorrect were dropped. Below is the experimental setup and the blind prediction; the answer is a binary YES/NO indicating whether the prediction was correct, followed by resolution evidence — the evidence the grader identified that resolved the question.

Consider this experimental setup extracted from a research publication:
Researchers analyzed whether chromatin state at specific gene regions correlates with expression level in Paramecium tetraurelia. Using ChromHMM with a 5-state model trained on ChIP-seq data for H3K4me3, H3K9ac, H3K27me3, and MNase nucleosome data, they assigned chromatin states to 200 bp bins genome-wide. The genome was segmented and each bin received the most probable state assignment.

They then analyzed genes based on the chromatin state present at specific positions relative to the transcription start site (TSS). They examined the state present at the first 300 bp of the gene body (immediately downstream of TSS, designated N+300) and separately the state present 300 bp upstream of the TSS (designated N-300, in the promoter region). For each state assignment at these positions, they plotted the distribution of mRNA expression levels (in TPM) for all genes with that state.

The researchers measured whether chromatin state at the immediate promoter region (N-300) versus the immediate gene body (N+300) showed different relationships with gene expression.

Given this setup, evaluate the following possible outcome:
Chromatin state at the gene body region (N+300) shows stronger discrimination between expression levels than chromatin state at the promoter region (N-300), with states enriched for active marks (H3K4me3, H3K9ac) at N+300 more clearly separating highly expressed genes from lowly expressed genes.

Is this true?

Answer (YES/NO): YES